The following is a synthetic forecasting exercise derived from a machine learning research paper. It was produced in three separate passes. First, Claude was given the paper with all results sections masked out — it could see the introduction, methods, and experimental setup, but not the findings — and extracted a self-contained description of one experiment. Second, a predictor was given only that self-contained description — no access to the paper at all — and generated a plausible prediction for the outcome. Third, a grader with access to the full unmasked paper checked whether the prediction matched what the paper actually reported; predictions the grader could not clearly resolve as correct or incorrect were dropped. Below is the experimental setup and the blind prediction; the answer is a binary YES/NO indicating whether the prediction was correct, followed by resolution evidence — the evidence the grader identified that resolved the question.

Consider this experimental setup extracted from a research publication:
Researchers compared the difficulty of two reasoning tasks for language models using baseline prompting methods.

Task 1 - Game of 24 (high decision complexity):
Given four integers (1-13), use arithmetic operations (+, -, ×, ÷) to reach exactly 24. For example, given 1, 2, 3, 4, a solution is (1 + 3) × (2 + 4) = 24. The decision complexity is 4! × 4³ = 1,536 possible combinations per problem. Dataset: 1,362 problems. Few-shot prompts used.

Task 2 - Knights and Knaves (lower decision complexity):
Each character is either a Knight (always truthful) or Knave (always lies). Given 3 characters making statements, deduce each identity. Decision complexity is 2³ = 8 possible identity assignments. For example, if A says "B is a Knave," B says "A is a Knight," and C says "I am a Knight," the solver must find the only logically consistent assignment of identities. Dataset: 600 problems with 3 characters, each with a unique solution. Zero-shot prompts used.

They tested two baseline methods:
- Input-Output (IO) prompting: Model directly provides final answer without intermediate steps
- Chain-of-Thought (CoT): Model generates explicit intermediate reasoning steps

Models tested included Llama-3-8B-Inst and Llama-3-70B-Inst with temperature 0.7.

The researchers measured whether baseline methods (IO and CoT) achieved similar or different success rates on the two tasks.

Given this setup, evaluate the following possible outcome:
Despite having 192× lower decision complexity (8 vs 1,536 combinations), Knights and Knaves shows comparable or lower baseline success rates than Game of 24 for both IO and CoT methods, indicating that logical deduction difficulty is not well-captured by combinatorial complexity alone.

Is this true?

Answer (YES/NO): NO